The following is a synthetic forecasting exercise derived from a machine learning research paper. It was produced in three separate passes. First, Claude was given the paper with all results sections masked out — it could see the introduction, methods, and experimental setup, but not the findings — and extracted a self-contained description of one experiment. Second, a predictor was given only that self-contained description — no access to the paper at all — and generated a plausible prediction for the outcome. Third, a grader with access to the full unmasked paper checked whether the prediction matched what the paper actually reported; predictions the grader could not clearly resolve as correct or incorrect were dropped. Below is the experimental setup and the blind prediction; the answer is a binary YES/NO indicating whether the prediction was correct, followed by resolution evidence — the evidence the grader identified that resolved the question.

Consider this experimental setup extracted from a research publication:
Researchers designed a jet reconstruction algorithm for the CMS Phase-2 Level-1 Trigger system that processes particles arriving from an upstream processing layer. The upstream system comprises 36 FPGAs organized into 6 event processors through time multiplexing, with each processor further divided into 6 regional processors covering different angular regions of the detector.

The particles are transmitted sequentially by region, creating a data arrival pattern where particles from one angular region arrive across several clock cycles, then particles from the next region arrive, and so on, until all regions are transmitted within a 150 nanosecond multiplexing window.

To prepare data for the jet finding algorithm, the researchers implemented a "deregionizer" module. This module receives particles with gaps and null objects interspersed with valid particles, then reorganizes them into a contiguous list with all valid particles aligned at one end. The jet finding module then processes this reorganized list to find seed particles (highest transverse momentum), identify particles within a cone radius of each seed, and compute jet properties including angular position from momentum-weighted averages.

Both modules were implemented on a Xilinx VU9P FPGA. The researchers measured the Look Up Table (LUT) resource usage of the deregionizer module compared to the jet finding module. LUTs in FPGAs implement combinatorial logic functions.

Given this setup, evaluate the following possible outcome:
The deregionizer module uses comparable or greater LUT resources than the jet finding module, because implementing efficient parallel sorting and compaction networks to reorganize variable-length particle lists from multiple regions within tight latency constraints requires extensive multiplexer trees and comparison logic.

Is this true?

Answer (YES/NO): YES